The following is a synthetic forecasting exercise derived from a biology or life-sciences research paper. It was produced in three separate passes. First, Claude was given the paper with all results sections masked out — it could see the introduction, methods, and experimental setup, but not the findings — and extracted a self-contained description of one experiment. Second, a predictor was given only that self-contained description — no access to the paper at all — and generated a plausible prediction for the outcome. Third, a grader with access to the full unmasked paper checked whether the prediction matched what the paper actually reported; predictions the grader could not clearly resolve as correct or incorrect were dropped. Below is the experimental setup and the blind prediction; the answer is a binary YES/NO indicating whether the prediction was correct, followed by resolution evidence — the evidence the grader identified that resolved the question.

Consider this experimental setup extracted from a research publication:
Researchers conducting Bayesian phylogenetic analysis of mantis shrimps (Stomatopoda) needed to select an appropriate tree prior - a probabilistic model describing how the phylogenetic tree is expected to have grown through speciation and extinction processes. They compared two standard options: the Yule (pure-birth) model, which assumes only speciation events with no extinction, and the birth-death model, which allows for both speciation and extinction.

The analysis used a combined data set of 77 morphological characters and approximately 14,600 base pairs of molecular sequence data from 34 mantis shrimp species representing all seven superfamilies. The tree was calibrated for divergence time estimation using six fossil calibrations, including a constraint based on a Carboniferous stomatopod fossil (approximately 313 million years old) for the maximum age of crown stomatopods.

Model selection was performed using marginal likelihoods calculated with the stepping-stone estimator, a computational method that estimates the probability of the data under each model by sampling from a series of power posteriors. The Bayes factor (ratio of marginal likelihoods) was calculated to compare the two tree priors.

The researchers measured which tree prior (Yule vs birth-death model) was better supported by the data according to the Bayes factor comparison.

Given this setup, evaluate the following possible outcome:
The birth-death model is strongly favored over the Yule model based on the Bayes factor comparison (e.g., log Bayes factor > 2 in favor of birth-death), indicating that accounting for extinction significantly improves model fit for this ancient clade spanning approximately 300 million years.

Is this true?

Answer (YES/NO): NO